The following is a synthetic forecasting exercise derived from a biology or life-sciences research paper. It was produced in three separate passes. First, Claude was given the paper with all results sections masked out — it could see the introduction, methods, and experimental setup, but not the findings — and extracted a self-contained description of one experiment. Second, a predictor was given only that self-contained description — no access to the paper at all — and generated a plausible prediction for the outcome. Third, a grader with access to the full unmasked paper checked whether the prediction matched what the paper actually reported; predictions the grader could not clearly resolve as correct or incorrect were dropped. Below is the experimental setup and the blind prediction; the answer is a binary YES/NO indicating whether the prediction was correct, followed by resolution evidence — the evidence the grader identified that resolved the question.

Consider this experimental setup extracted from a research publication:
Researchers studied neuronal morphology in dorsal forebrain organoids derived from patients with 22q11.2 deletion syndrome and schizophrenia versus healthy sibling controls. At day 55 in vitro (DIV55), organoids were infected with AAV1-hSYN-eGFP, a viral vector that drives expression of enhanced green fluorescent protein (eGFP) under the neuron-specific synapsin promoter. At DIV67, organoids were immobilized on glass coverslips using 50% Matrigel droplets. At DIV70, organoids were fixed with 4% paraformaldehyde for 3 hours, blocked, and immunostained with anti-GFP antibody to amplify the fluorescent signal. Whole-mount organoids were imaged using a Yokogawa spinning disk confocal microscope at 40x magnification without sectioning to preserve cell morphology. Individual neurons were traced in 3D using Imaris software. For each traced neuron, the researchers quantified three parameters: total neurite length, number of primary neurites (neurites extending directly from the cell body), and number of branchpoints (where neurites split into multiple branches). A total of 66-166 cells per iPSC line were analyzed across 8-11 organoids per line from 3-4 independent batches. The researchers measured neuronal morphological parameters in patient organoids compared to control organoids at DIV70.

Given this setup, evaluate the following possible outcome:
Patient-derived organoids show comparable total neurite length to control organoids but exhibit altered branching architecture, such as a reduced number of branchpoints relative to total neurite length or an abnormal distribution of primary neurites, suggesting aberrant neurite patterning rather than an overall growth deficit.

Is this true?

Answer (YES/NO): NO